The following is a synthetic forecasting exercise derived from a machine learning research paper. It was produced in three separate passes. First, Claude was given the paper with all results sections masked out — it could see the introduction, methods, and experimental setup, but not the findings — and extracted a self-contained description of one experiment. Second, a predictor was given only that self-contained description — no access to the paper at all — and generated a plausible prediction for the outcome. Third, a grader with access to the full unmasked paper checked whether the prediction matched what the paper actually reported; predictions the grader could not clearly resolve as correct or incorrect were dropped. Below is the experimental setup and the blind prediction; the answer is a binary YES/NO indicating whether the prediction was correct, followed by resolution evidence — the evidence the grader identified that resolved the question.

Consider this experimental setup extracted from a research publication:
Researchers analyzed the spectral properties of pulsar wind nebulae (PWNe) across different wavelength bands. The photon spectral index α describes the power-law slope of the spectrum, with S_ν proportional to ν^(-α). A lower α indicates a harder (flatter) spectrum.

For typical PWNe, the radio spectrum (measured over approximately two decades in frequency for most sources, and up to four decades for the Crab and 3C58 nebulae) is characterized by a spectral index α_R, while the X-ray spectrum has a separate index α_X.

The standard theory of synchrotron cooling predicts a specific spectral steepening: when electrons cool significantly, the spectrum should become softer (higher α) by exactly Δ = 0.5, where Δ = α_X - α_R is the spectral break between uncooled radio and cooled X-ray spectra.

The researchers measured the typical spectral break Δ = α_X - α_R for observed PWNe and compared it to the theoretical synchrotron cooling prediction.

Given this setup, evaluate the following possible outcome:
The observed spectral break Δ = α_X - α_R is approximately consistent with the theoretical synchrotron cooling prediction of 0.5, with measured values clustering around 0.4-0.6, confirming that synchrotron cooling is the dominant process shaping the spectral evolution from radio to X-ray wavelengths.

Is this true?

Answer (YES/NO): NO